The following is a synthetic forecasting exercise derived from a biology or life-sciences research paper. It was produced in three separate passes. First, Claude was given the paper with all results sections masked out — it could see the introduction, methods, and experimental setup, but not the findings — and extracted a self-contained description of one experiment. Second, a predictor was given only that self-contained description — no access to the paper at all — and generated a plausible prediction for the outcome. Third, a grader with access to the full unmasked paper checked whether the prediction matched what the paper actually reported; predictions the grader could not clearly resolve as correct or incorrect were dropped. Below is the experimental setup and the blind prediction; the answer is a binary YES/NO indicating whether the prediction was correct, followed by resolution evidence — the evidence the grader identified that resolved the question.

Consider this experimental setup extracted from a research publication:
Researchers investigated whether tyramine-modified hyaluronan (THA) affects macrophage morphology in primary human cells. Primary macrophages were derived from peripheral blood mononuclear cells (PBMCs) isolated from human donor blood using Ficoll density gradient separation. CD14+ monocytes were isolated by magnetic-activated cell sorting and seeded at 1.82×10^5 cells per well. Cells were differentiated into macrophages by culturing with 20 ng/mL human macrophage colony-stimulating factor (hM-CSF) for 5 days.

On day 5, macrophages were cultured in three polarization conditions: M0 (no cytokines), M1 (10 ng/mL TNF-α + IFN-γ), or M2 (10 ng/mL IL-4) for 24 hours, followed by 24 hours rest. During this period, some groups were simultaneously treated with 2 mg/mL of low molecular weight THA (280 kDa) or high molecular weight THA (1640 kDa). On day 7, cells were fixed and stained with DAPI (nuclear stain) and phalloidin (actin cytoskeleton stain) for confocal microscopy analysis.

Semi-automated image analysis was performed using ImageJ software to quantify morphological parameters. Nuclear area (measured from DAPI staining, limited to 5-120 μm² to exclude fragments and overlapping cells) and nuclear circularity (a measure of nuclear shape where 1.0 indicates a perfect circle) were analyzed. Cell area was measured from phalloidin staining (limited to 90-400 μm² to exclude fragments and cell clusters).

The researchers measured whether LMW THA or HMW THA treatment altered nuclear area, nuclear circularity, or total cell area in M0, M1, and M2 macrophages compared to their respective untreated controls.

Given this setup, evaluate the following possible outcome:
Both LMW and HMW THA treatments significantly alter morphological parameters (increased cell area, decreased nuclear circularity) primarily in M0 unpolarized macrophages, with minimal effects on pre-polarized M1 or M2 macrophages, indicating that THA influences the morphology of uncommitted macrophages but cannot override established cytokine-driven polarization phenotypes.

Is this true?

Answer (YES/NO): NO